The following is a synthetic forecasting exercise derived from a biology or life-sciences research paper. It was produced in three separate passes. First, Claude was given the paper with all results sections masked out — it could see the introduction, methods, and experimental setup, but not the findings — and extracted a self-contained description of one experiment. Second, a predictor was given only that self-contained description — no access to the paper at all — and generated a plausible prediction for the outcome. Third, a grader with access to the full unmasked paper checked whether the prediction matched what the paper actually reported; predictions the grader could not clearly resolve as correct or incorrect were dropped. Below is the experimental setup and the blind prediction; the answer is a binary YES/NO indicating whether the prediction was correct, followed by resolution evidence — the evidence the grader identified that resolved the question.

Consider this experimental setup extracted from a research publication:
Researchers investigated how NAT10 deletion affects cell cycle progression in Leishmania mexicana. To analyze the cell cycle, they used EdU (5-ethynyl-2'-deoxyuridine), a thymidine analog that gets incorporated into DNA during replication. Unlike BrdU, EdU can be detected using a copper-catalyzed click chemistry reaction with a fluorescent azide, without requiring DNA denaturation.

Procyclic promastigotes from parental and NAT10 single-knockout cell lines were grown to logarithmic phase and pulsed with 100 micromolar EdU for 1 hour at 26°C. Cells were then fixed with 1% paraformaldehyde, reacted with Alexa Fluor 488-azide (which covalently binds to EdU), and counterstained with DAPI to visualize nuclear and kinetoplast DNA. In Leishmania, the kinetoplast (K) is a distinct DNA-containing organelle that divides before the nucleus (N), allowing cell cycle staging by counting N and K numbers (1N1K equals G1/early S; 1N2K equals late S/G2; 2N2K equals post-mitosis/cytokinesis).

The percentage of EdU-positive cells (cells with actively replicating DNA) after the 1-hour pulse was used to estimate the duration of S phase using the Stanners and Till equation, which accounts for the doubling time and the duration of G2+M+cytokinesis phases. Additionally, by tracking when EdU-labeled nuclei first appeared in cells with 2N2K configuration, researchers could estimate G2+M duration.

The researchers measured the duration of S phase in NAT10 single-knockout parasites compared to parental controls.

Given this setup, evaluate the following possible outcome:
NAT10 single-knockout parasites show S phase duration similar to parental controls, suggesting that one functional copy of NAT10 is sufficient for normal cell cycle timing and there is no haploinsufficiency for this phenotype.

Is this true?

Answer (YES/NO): NO